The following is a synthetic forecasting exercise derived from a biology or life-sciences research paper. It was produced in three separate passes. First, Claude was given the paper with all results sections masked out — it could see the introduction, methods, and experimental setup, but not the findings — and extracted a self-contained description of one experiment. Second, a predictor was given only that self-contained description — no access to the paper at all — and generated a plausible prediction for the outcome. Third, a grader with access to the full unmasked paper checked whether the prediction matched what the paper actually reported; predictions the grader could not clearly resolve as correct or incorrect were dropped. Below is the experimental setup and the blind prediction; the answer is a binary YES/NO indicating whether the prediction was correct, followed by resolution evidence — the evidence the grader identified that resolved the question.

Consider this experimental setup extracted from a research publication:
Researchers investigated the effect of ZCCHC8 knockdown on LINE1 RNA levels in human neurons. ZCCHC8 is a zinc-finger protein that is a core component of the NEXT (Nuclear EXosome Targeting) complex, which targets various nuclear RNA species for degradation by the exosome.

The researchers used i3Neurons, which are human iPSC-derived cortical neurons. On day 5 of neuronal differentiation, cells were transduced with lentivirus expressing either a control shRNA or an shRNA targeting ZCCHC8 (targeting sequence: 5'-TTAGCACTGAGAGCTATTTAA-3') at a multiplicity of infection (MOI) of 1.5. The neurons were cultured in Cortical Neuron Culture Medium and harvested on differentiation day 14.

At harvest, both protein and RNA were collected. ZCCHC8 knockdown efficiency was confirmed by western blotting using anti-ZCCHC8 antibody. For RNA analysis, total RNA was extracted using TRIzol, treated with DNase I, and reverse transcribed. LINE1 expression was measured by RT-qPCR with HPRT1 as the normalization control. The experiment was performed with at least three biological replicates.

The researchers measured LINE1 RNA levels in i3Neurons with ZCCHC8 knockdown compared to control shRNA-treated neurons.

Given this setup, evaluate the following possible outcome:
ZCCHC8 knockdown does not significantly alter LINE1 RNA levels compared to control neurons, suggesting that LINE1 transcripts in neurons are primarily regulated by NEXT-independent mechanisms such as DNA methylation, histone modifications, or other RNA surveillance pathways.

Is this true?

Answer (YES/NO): NO